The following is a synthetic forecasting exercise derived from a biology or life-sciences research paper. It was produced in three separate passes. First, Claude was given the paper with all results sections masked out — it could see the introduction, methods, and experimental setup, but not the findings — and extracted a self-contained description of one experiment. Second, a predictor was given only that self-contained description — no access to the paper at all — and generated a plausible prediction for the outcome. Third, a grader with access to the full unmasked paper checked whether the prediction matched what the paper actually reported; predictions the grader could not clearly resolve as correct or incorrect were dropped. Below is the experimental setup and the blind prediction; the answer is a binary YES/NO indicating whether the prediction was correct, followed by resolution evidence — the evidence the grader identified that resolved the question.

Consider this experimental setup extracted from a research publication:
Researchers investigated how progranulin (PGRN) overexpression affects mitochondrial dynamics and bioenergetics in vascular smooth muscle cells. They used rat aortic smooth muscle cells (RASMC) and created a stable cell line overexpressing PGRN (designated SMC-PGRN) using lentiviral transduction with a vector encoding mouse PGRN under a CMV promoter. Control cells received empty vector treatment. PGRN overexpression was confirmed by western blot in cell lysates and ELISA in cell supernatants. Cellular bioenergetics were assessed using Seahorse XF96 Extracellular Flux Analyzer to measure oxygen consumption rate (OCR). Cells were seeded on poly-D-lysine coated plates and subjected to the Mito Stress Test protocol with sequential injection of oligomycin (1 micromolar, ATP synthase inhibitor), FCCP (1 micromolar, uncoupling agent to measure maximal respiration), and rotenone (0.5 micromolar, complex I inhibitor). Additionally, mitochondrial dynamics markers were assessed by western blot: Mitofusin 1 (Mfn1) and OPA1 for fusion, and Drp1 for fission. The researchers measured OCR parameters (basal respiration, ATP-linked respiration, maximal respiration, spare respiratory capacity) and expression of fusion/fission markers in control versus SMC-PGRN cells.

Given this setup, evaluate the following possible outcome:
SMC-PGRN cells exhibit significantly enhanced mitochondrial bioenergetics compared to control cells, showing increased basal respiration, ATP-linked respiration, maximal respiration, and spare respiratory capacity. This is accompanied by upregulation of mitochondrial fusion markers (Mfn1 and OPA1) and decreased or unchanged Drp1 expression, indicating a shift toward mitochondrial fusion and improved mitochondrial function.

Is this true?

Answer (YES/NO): NO